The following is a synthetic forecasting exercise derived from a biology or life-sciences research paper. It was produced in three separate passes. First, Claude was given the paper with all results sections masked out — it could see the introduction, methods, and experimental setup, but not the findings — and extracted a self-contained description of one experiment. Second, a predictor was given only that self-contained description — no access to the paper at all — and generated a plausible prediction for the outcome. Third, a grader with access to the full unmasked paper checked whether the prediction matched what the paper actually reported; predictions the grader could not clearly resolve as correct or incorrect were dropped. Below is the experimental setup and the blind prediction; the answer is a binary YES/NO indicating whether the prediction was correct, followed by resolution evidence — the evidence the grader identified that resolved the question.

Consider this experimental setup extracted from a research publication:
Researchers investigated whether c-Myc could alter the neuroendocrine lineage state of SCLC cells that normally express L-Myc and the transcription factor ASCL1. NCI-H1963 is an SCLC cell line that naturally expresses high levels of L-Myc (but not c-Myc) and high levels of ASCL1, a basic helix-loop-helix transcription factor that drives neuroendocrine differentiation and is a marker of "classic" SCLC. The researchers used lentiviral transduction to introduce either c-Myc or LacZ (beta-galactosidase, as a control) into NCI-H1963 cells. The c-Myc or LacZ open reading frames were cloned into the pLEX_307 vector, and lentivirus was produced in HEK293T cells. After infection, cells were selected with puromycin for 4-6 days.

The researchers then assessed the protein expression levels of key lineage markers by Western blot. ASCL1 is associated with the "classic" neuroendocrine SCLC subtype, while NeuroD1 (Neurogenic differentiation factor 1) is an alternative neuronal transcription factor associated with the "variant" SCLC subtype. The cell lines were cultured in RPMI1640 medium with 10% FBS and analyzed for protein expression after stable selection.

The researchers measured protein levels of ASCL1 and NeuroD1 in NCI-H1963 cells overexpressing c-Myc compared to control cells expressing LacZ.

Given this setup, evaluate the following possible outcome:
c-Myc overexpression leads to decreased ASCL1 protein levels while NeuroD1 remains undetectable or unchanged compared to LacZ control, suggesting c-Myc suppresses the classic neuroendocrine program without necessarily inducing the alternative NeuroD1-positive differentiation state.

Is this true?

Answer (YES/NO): NO